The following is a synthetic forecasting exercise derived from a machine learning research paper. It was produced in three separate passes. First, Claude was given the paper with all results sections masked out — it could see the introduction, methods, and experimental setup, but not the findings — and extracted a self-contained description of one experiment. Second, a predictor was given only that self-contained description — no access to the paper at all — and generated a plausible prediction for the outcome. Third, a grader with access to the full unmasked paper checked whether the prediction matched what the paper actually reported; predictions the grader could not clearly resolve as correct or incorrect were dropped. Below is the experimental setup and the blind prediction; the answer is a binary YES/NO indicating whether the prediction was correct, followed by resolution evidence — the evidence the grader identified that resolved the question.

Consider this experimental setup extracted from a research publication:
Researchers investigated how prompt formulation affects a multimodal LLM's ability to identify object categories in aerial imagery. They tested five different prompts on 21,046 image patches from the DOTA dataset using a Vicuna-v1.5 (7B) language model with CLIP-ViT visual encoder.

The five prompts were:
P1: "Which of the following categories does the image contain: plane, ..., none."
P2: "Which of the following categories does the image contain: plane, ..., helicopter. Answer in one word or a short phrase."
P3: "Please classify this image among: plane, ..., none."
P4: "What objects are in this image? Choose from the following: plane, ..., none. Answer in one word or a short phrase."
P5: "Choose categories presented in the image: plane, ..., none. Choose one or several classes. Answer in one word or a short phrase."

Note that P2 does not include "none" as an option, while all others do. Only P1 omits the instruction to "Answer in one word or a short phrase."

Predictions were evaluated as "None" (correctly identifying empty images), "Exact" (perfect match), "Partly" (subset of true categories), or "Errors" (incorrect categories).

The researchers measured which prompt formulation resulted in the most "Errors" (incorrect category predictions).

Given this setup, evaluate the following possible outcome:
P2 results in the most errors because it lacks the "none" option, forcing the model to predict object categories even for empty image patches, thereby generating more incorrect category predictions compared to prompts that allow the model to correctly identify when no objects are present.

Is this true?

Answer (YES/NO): NO